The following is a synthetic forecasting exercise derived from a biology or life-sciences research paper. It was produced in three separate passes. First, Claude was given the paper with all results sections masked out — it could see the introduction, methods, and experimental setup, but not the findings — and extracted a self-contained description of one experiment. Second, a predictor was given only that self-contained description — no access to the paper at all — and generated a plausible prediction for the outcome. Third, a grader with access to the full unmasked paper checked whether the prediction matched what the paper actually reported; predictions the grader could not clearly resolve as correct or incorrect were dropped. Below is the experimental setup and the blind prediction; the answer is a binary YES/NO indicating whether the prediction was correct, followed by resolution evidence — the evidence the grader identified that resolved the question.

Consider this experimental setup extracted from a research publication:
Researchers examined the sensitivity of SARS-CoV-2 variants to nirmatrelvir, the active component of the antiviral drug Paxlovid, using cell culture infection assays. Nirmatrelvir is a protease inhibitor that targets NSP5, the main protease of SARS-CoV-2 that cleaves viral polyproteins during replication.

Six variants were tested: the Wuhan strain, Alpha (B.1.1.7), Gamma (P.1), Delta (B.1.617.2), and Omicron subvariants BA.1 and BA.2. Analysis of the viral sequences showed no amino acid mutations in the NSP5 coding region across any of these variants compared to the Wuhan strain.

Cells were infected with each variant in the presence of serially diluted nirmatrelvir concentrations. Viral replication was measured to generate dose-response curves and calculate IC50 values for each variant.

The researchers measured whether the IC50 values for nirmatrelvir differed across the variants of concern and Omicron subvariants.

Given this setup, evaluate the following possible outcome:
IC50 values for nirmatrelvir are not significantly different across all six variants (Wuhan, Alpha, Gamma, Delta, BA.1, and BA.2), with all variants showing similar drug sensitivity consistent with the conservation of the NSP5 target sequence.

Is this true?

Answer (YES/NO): YES